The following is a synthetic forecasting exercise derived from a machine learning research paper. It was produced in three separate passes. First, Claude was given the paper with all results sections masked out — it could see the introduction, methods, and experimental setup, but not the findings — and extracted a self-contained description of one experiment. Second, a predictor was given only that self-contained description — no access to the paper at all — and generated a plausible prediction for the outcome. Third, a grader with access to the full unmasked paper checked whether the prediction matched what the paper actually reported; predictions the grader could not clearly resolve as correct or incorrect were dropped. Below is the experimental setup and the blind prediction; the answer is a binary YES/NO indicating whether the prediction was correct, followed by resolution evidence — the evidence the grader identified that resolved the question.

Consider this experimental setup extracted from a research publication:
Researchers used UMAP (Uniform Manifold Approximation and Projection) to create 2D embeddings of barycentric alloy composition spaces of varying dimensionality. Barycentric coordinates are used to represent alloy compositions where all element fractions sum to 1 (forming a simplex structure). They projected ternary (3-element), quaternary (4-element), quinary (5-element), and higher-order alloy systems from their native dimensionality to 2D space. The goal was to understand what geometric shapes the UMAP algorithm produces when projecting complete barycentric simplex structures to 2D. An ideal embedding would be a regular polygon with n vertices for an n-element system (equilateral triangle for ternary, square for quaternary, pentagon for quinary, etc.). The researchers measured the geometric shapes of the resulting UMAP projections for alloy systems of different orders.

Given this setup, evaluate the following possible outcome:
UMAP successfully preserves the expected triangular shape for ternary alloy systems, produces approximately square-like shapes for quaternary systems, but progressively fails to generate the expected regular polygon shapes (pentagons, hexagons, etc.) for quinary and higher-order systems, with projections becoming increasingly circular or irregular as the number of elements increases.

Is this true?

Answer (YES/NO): NO